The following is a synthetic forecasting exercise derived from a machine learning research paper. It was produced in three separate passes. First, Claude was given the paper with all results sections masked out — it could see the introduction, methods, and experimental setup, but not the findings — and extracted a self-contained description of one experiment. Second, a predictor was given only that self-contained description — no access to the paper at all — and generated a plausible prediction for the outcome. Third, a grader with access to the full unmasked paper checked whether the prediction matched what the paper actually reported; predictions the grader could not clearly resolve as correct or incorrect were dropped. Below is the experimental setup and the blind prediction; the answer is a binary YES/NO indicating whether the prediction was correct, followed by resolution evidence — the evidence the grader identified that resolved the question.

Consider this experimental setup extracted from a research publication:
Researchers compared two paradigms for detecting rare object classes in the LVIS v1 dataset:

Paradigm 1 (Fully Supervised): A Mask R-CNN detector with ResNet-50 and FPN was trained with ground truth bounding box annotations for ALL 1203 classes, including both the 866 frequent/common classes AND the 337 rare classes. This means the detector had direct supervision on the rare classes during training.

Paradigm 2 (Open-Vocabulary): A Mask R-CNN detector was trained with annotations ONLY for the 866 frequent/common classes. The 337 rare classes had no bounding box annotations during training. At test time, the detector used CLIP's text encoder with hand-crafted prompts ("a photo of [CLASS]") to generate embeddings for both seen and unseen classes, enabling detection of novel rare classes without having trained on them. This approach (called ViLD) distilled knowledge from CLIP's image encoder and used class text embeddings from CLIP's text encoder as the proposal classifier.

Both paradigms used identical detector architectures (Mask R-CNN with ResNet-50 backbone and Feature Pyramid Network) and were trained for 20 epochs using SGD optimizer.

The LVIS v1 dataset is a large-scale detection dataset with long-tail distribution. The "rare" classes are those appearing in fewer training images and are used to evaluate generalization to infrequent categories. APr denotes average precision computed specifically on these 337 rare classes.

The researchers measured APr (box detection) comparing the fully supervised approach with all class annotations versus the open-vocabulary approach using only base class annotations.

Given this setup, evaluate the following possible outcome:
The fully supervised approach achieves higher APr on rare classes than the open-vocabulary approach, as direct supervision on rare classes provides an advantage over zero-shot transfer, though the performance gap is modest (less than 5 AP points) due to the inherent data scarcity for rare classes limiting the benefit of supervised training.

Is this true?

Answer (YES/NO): NO